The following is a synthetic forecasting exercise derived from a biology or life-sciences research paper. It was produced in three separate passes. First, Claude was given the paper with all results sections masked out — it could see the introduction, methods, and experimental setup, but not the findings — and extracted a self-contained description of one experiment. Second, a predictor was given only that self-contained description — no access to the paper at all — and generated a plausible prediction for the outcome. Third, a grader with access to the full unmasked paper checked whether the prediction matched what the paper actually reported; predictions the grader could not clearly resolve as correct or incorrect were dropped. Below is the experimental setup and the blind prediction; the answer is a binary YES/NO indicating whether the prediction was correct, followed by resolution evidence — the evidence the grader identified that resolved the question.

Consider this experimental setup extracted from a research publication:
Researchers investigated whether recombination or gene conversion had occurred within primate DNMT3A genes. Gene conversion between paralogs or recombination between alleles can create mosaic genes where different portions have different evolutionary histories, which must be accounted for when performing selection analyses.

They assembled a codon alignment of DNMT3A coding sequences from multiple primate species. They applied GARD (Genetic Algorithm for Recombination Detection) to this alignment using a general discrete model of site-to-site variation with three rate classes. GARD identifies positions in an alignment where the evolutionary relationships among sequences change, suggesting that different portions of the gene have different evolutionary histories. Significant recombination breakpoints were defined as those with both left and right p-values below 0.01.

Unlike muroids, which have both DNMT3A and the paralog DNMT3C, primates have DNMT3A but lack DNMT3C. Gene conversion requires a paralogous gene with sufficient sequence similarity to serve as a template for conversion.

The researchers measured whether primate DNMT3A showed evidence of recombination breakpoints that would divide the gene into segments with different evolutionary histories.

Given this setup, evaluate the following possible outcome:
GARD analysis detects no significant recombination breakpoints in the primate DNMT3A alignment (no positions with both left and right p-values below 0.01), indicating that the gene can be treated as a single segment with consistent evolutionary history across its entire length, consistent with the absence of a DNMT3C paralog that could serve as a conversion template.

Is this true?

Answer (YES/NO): NO